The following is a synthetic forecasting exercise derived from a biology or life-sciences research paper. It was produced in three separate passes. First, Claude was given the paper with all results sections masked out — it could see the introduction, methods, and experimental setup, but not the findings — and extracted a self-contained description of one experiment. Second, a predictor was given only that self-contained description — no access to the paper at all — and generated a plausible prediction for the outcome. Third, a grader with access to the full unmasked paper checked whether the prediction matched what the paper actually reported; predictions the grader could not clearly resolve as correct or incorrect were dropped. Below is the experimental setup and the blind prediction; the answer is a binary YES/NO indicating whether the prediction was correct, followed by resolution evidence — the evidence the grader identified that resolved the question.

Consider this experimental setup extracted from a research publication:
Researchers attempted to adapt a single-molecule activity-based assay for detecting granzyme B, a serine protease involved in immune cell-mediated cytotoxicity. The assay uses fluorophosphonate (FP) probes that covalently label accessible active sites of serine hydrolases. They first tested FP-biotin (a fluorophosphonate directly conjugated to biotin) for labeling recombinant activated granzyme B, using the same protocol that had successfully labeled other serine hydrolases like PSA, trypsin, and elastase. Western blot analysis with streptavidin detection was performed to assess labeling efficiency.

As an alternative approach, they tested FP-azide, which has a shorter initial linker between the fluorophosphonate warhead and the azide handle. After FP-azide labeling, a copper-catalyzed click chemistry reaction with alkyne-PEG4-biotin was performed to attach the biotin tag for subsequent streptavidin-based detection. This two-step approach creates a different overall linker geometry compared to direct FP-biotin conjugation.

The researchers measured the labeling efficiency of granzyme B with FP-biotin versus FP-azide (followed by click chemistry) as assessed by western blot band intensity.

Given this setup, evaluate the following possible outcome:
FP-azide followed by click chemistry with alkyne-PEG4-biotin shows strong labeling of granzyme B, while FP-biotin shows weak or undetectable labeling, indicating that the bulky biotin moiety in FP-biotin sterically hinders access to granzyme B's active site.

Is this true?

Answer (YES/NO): NO